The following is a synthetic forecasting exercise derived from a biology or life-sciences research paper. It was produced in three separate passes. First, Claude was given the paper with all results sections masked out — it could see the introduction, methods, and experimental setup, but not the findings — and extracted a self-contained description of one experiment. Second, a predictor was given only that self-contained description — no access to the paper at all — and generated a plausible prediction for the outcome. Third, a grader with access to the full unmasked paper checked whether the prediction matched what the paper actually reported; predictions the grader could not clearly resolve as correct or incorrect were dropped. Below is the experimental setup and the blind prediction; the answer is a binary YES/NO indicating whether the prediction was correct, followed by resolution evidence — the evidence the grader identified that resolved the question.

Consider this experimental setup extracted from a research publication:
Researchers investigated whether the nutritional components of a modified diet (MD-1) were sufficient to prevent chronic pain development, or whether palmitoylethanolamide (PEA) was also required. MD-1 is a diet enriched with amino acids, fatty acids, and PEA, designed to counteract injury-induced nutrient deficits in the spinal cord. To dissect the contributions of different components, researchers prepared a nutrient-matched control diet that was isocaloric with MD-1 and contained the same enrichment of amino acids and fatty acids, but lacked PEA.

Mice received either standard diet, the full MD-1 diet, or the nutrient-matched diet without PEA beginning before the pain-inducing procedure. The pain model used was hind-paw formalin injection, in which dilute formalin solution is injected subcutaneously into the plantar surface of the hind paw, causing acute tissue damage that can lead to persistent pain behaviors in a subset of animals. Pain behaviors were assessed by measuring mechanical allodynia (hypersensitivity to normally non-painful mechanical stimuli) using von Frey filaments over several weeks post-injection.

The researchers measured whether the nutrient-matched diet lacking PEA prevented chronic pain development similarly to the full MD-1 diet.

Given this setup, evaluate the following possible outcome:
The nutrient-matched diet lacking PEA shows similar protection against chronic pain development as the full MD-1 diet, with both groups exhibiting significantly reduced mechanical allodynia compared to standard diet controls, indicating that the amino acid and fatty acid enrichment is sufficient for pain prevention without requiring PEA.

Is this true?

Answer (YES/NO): NO